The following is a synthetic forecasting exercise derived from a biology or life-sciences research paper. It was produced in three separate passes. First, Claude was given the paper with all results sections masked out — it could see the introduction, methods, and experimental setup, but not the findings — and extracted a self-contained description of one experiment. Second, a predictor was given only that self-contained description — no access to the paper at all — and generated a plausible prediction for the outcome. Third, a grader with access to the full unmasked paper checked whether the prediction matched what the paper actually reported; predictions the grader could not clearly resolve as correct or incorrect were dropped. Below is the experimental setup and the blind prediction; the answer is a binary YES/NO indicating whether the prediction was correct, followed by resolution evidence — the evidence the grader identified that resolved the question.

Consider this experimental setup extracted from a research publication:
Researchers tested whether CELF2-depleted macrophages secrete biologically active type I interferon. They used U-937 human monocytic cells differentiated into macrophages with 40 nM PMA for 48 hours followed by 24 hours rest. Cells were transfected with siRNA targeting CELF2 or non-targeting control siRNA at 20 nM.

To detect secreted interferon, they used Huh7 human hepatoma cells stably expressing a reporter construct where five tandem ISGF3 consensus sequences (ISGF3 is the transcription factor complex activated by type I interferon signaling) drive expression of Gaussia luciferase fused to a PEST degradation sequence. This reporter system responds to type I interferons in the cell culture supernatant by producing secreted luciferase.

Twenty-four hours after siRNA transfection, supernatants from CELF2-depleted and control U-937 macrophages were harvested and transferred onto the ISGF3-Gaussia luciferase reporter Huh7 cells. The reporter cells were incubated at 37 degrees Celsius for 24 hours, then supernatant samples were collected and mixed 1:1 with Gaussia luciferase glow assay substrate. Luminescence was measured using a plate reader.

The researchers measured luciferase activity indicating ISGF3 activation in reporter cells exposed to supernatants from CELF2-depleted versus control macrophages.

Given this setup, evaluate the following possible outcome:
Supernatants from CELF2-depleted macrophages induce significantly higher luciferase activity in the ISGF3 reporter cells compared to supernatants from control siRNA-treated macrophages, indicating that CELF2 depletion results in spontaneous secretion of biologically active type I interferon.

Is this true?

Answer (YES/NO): YES